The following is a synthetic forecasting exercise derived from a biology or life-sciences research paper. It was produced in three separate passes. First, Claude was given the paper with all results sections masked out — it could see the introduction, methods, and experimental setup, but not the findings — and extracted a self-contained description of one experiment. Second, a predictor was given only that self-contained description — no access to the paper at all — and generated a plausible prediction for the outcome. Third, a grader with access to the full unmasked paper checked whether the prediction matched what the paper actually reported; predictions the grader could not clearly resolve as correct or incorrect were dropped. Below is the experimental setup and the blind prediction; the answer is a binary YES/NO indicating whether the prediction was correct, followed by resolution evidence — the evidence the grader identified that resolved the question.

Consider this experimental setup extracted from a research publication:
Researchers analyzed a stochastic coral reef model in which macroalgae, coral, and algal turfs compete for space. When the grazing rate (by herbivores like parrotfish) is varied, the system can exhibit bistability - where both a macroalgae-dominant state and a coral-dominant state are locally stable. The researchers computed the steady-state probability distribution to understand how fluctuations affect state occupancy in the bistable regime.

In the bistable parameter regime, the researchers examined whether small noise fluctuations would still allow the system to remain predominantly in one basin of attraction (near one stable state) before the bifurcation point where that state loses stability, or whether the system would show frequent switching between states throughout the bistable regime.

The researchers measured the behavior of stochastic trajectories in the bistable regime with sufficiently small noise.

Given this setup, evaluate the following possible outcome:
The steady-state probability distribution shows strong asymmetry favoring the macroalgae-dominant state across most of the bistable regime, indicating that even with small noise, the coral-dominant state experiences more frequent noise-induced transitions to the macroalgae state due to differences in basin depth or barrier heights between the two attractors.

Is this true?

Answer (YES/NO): NO